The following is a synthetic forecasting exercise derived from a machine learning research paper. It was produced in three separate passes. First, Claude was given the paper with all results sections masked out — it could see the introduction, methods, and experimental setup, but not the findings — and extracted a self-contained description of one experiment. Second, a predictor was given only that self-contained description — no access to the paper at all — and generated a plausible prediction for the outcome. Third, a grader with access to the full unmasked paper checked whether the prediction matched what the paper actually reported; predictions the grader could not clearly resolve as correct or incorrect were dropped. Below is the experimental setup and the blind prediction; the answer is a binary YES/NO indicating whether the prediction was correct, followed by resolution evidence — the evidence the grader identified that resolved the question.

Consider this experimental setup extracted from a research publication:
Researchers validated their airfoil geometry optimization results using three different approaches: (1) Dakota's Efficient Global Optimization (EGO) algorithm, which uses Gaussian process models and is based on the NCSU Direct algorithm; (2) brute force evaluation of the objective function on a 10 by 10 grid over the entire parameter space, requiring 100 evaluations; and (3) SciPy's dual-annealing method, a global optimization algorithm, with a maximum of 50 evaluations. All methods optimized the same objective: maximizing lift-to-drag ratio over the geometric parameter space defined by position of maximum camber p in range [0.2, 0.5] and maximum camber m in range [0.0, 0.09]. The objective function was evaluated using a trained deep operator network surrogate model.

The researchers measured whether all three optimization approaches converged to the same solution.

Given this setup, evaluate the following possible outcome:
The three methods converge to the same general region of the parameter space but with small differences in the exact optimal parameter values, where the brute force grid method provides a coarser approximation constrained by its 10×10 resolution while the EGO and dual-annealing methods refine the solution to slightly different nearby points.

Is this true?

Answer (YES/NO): NO